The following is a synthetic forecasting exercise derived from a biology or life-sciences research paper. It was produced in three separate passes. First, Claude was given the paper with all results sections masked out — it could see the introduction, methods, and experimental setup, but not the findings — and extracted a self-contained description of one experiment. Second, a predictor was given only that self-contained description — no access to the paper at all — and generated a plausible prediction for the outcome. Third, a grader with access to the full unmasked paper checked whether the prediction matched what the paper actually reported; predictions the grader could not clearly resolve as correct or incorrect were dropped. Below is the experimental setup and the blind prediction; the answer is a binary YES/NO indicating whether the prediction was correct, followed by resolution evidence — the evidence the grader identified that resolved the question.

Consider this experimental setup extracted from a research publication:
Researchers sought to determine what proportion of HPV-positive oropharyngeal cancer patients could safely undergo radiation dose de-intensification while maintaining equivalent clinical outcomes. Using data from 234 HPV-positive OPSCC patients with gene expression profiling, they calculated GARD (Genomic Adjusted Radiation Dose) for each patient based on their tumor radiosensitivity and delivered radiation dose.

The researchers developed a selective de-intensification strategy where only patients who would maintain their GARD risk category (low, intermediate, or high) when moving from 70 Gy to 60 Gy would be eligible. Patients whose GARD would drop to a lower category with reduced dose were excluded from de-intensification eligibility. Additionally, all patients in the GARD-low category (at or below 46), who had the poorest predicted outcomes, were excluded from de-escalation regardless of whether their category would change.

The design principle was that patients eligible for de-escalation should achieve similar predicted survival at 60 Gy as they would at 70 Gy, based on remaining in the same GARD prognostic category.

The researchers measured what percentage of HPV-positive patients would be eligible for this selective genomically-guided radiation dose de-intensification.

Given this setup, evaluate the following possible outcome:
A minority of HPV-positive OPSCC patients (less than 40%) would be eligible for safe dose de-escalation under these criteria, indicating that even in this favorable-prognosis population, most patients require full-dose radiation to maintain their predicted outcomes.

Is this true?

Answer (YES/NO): NO